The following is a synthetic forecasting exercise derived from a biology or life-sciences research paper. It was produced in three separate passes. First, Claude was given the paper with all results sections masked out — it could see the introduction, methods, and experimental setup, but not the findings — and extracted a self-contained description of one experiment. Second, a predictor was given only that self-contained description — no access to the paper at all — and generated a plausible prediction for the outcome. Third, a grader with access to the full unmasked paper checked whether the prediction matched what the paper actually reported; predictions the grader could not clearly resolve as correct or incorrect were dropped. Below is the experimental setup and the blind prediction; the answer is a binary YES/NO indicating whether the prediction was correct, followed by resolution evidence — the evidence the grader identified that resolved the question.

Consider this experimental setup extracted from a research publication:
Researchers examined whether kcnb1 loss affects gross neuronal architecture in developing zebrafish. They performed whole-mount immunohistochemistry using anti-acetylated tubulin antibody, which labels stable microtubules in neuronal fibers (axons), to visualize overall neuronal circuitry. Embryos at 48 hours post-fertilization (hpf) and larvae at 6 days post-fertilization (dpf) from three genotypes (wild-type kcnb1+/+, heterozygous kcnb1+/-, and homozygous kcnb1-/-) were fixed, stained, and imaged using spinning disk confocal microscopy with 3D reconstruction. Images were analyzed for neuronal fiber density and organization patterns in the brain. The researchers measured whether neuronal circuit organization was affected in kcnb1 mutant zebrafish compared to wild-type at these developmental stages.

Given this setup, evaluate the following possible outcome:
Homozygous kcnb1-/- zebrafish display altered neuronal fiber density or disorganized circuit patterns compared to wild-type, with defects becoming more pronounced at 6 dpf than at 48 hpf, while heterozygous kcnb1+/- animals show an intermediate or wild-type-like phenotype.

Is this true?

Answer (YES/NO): NO